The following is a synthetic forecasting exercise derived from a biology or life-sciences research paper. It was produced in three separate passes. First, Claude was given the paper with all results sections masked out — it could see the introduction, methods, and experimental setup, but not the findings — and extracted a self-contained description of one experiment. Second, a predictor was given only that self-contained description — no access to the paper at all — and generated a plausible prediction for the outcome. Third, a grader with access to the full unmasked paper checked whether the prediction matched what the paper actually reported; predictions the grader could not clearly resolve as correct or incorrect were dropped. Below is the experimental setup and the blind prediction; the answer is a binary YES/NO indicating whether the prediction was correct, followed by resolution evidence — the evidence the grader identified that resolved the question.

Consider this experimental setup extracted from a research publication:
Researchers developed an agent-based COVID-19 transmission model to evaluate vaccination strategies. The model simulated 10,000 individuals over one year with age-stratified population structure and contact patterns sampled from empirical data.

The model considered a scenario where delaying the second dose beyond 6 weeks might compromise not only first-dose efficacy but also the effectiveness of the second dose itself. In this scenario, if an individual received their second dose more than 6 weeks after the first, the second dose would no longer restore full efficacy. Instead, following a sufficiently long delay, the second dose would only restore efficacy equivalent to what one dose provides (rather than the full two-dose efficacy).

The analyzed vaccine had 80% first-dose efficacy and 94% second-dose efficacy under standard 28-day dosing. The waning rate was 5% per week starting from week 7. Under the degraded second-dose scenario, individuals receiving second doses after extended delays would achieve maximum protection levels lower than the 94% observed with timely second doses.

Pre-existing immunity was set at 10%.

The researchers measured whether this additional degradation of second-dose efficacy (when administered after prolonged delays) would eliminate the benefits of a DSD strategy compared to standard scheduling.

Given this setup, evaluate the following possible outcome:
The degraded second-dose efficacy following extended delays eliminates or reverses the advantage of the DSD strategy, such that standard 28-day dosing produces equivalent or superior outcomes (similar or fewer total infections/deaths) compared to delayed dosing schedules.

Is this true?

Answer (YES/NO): NO